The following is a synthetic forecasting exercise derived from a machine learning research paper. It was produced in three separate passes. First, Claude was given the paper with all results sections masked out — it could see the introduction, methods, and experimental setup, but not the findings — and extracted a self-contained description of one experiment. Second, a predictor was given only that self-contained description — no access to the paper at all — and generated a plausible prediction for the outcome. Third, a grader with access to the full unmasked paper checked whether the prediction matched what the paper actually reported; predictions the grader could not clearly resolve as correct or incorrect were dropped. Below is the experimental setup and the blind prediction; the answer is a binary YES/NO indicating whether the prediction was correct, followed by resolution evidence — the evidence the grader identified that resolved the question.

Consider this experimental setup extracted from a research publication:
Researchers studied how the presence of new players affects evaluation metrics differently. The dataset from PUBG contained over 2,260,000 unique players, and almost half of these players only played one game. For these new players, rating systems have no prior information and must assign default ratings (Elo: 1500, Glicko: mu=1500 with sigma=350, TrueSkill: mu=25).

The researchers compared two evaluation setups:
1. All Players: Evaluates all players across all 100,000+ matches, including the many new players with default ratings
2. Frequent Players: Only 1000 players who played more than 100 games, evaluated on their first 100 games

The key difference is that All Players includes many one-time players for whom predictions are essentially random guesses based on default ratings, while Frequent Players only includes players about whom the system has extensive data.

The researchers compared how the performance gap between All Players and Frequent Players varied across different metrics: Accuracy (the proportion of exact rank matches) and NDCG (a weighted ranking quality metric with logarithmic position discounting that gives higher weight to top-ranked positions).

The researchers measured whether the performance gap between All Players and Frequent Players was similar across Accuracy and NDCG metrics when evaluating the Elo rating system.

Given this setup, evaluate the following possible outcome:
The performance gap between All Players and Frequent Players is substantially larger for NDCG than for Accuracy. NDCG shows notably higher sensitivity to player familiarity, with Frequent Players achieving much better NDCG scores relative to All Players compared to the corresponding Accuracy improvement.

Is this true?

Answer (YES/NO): NO